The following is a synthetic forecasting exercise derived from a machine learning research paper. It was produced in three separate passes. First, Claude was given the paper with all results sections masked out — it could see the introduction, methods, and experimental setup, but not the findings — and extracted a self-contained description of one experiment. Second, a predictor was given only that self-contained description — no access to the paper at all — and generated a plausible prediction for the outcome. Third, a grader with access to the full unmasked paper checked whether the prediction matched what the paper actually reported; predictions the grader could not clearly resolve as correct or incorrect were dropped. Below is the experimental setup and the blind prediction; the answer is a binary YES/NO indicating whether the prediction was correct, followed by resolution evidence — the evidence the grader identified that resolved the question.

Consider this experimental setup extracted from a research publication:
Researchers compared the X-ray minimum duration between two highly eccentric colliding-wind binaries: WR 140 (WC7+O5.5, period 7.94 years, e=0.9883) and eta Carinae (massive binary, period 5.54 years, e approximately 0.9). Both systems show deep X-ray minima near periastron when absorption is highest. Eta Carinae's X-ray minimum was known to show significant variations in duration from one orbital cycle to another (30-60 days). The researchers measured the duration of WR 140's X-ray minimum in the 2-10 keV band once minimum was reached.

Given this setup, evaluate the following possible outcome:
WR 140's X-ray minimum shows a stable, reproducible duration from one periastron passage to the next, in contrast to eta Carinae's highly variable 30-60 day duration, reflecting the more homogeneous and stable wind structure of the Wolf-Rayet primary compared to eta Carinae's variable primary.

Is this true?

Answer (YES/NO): YES